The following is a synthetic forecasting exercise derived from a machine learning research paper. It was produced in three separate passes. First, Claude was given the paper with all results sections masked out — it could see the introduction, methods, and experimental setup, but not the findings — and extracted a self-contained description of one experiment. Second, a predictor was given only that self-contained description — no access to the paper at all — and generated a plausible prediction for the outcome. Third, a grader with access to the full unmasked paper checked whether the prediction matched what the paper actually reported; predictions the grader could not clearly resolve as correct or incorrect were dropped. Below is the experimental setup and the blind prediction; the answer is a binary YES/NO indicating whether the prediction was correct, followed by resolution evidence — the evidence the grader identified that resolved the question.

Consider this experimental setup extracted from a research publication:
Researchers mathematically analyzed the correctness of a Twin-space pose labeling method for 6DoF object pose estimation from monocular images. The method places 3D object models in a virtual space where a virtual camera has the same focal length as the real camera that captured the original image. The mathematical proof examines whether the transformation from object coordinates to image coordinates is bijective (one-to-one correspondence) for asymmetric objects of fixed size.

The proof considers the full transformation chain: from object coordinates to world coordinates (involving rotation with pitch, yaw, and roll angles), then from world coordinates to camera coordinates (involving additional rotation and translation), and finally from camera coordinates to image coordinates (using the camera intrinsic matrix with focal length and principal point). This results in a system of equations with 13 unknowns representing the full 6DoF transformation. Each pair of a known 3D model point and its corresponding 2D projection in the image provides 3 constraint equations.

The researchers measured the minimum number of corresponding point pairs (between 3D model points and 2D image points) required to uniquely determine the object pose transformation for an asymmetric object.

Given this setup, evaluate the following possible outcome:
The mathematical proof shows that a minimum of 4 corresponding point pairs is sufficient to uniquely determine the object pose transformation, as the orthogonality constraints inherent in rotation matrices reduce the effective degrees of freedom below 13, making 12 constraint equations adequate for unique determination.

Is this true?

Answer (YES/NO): NO